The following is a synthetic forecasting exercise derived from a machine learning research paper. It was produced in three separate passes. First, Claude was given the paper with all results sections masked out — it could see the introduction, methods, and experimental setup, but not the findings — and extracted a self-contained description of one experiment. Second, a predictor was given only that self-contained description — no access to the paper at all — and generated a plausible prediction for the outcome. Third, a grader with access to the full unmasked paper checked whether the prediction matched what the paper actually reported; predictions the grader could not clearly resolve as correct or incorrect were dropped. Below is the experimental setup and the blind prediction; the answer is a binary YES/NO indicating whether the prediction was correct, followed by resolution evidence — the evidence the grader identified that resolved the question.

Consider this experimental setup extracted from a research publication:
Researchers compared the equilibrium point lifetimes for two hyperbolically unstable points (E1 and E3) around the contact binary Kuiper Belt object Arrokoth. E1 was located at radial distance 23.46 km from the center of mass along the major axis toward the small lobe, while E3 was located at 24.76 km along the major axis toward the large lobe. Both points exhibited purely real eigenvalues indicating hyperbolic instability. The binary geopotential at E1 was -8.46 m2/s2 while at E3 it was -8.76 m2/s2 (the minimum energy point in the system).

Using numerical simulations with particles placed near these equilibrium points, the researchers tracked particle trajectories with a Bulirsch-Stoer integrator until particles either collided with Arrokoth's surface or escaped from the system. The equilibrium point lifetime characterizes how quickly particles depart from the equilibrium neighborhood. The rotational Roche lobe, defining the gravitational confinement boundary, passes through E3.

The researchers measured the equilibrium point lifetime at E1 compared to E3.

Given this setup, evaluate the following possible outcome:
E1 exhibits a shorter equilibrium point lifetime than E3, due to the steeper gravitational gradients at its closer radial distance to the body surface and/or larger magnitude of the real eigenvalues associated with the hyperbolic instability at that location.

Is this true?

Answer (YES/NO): NO